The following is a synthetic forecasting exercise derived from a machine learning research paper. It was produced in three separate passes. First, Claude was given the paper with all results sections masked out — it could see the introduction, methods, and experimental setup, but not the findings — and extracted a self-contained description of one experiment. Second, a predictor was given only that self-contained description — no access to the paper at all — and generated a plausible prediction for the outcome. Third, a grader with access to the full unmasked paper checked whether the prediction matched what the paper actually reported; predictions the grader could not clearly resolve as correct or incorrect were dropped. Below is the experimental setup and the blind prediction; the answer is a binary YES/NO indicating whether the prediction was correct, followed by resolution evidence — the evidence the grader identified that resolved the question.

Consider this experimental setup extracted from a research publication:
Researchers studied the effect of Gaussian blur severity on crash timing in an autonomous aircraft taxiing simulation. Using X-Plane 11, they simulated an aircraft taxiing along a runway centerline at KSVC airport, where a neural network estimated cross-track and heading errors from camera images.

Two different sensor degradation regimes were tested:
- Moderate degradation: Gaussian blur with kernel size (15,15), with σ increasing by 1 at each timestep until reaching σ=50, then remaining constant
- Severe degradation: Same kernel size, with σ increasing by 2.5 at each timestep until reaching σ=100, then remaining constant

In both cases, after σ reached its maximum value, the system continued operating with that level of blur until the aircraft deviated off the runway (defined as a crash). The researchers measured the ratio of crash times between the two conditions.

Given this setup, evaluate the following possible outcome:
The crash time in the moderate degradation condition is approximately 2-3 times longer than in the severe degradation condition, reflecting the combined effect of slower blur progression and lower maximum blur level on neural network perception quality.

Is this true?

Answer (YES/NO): YES